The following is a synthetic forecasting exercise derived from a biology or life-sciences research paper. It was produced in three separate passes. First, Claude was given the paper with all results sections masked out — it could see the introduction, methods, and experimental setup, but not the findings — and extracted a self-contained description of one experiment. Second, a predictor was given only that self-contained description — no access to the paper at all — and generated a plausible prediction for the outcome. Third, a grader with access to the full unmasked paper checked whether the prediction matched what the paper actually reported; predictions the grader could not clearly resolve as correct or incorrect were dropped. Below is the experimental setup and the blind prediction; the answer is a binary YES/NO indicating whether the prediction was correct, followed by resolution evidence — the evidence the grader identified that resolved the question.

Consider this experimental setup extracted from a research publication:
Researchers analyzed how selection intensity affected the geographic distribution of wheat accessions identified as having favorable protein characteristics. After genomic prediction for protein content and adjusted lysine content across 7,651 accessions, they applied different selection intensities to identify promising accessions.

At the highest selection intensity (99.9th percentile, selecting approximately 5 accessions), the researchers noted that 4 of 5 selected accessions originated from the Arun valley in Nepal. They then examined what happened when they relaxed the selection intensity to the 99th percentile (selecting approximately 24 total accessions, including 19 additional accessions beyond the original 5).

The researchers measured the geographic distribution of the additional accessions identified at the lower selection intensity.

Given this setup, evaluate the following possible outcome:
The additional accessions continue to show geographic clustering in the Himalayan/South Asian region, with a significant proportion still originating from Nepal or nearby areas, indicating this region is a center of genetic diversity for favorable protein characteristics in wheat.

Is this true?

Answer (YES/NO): YES